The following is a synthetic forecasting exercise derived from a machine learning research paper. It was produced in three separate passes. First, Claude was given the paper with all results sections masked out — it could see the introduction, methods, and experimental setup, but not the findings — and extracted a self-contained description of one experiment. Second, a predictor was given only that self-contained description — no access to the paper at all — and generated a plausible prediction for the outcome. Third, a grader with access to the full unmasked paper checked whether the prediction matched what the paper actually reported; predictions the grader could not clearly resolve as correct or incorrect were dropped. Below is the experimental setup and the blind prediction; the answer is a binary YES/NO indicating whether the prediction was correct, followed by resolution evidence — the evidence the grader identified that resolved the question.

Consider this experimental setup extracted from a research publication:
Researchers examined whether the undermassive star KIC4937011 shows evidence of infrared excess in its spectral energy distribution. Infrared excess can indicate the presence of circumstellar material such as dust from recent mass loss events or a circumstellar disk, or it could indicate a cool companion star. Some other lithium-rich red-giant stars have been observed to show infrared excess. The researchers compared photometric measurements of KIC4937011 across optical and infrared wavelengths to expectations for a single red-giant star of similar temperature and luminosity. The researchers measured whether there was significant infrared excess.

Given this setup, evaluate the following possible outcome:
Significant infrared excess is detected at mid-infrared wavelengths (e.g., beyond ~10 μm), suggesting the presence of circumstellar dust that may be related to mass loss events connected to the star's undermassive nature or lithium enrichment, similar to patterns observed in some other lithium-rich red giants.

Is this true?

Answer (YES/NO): NO